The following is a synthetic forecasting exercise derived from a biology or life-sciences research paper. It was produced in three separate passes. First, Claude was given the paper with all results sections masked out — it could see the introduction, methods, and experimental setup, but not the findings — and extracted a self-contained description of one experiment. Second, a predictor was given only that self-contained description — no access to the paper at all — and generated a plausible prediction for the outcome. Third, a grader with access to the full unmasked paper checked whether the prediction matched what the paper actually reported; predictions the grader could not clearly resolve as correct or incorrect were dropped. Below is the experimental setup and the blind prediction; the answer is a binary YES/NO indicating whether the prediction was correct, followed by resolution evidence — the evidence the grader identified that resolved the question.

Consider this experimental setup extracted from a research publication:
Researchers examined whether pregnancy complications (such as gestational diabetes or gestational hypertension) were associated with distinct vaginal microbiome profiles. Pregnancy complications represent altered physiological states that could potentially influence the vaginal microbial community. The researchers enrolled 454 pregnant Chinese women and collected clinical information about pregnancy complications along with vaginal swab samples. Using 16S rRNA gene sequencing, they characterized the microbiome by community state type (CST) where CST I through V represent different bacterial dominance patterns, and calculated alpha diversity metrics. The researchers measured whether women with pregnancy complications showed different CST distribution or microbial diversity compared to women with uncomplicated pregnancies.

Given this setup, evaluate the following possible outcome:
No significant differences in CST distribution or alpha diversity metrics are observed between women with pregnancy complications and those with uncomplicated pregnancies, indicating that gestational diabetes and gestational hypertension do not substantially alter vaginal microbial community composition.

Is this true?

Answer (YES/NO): NO